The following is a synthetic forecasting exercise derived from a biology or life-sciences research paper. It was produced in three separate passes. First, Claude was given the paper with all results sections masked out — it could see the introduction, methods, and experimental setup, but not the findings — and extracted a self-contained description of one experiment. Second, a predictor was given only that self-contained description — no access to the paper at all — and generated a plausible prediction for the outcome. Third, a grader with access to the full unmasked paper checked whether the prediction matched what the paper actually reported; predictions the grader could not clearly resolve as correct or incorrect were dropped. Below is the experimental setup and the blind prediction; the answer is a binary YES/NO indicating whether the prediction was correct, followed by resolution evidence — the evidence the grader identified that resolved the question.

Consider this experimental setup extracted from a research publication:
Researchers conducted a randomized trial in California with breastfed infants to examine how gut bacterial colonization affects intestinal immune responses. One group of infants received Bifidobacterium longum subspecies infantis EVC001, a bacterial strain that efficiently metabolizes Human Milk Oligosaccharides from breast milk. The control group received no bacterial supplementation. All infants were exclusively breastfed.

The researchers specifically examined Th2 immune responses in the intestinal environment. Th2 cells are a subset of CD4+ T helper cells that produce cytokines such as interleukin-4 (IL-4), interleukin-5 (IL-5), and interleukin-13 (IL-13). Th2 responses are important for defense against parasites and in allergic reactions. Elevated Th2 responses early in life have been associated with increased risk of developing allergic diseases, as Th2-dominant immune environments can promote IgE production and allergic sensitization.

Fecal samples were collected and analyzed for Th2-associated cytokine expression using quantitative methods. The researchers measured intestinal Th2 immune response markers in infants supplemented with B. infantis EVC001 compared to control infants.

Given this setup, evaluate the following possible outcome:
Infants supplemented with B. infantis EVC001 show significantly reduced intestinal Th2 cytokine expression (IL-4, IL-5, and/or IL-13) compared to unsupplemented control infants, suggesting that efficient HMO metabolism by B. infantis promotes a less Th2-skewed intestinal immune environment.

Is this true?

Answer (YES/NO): YES